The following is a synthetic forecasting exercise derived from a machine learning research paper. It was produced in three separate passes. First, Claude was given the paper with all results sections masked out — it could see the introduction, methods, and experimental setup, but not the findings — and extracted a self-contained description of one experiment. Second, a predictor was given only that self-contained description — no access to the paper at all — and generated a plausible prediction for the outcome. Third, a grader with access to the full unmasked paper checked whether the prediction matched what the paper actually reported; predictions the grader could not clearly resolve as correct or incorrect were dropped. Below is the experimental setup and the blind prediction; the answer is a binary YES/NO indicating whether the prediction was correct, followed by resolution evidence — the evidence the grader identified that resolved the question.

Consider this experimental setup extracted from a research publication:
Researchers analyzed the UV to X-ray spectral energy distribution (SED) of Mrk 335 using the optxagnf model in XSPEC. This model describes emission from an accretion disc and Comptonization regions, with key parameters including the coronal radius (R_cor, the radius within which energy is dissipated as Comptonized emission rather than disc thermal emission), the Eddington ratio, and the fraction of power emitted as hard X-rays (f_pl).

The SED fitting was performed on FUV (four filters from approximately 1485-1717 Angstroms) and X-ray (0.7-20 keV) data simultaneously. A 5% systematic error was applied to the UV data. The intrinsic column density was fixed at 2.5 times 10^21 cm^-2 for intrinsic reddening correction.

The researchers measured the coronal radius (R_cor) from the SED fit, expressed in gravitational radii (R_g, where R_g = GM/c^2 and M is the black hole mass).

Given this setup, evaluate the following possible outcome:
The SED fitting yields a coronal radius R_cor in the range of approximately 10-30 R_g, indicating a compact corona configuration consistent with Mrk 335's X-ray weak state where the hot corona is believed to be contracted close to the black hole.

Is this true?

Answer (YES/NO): YES